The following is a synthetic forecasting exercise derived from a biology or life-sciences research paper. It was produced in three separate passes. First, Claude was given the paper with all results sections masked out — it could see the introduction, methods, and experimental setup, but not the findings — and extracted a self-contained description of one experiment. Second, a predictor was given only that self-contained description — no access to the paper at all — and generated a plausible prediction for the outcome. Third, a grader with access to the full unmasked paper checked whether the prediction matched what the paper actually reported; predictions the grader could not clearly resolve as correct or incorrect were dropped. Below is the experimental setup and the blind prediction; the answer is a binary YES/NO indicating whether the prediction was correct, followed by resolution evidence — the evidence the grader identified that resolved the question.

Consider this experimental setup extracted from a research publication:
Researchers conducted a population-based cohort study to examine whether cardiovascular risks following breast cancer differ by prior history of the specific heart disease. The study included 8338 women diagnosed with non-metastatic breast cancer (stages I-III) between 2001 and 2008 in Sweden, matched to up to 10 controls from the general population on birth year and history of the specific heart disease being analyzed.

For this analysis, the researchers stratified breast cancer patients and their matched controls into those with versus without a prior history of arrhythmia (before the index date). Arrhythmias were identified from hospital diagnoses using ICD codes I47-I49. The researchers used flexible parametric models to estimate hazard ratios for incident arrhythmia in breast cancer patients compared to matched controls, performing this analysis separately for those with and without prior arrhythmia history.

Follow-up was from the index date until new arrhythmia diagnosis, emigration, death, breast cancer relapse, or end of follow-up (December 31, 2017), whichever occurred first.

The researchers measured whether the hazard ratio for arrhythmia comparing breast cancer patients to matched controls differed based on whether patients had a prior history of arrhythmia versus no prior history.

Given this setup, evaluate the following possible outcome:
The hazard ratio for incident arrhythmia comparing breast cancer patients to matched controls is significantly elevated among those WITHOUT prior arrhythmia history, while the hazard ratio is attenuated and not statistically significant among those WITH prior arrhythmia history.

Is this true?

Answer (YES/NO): NO